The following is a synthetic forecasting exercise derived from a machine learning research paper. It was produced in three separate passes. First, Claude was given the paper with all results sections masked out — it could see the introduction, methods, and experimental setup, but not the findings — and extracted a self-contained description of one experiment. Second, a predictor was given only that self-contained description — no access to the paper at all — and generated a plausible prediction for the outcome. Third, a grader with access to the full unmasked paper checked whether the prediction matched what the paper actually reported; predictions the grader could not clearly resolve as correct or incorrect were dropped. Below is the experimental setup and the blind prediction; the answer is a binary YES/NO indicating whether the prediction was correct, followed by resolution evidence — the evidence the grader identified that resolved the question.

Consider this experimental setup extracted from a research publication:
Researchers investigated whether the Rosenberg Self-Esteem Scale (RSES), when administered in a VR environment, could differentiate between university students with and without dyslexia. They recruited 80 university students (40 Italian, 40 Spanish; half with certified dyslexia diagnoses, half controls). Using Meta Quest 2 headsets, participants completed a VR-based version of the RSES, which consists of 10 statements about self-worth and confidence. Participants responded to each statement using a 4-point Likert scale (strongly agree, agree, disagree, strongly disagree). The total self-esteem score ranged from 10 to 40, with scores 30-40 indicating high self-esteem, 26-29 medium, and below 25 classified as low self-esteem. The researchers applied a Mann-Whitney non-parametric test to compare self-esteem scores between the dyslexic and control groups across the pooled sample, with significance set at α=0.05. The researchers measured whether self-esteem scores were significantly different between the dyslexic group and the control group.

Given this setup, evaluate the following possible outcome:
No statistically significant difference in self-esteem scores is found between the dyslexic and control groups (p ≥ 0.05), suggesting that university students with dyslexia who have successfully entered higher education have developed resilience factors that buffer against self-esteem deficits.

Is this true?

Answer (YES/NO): YES